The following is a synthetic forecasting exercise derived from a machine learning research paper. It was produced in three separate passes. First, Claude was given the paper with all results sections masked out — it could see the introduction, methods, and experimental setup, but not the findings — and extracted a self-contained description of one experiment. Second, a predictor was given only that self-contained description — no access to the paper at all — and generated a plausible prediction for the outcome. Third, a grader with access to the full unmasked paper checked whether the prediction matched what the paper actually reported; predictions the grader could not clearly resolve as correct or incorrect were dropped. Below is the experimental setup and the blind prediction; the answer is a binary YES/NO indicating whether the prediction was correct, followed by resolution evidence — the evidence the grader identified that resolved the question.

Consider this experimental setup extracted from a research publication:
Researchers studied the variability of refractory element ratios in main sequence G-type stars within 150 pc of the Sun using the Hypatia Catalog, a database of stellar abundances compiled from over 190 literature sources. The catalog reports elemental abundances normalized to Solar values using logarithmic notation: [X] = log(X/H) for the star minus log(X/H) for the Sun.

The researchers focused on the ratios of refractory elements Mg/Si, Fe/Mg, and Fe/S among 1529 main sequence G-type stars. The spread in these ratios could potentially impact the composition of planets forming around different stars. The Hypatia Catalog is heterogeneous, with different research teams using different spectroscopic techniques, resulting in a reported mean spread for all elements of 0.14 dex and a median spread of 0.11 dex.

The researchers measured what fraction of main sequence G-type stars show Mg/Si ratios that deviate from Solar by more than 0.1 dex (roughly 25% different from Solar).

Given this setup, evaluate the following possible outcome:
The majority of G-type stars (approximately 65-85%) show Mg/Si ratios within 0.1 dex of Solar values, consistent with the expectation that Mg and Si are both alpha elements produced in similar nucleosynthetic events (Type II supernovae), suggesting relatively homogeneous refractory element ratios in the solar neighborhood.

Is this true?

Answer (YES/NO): YES